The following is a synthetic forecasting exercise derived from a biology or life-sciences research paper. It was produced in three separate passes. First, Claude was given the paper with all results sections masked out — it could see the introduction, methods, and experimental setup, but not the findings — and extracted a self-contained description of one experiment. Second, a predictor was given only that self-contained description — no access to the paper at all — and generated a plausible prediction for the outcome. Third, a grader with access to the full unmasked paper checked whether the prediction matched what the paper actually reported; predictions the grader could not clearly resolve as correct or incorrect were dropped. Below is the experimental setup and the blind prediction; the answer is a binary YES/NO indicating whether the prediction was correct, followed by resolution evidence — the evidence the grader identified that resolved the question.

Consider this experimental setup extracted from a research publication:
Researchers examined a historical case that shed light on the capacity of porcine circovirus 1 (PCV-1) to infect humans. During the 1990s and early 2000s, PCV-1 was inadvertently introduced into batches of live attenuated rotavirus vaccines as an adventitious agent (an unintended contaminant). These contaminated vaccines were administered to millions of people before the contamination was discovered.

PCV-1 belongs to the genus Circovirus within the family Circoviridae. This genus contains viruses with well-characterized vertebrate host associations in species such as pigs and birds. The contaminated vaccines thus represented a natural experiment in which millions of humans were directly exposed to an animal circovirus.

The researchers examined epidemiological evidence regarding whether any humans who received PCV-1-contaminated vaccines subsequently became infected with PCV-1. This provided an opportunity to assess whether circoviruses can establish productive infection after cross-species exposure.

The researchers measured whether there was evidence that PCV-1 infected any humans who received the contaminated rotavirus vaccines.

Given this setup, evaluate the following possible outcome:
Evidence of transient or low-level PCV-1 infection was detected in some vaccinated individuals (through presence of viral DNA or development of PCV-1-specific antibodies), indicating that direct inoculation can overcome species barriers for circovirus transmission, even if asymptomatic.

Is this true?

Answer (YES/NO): NO